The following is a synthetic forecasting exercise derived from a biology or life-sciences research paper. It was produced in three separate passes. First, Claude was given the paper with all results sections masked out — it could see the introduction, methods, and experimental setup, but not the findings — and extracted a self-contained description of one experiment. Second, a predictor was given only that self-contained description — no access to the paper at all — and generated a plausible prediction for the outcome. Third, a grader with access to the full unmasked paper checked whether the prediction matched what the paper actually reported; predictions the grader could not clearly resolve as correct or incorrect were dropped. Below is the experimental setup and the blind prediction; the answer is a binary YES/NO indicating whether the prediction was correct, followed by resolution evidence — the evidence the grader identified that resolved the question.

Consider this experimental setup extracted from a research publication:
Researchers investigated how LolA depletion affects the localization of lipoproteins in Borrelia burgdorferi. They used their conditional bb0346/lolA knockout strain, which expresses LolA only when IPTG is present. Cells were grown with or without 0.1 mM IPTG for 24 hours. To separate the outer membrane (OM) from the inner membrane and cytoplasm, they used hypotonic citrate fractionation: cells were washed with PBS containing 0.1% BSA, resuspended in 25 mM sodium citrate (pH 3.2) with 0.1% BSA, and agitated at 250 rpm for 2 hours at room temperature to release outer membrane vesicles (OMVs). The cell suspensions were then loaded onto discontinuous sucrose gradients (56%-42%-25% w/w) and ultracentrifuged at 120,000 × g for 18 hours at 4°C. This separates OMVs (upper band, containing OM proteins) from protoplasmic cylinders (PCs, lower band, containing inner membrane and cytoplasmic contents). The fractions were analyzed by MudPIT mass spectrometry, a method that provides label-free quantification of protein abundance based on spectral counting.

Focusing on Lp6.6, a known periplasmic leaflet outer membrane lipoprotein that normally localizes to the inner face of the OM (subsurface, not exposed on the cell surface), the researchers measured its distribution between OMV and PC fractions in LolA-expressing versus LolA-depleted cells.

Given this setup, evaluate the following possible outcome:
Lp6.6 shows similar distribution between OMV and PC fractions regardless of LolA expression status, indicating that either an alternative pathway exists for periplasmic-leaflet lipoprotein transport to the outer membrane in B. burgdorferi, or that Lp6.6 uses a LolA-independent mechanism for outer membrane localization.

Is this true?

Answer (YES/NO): NO